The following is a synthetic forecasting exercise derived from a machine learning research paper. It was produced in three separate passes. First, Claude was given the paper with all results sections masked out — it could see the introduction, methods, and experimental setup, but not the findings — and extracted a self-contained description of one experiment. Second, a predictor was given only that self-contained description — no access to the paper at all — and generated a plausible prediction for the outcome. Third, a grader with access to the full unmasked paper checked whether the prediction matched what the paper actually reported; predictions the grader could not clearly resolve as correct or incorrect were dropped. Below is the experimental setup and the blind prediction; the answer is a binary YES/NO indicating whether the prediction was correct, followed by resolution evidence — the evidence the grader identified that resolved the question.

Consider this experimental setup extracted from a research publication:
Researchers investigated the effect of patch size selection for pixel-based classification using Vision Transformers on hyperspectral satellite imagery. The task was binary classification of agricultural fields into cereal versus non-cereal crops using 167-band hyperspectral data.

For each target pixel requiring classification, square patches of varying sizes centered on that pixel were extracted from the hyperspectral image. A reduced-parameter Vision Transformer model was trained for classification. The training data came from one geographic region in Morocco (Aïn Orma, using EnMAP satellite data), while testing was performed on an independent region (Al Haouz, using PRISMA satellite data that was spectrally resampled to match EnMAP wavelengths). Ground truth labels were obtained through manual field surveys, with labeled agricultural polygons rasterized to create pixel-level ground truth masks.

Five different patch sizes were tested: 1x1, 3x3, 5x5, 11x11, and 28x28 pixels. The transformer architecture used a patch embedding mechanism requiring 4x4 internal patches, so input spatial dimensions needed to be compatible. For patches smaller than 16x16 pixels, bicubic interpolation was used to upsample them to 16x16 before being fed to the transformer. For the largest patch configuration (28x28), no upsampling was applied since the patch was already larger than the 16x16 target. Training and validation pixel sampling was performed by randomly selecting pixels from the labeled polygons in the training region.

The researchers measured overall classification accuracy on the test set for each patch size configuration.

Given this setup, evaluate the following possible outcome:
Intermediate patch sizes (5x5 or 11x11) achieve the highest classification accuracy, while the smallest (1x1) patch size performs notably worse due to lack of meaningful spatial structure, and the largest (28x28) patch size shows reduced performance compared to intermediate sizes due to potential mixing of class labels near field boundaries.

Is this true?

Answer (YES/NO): NO